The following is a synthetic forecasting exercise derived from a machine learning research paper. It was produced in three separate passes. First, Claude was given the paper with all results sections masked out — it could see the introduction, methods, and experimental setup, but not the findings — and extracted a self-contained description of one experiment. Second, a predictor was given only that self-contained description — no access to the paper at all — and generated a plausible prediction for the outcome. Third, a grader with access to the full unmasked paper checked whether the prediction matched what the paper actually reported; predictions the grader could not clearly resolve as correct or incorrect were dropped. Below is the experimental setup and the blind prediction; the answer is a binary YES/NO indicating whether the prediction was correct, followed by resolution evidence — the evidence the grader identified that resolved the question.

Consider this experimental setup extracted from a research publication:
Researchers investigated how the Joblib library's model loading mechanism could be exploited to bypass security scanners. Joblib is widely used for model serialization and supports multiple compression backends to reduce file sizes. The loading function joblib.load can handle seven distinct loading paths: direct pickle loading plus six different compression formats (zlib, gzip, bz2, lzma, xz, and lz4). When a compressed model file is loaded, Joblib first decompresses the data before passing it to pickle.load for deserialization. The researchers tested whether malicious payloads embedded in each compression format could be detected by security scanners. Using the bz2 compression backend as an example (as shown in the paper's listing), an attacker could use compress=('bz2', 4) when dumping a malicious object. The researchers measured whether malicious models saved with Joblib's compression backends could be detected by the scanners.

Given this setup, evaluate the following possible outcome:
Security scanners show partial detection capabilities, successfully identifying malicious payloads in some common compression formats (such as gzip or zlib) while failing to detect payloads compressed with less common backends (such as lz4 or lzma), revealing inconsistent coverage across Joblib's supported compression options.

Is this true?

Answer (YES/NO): NO